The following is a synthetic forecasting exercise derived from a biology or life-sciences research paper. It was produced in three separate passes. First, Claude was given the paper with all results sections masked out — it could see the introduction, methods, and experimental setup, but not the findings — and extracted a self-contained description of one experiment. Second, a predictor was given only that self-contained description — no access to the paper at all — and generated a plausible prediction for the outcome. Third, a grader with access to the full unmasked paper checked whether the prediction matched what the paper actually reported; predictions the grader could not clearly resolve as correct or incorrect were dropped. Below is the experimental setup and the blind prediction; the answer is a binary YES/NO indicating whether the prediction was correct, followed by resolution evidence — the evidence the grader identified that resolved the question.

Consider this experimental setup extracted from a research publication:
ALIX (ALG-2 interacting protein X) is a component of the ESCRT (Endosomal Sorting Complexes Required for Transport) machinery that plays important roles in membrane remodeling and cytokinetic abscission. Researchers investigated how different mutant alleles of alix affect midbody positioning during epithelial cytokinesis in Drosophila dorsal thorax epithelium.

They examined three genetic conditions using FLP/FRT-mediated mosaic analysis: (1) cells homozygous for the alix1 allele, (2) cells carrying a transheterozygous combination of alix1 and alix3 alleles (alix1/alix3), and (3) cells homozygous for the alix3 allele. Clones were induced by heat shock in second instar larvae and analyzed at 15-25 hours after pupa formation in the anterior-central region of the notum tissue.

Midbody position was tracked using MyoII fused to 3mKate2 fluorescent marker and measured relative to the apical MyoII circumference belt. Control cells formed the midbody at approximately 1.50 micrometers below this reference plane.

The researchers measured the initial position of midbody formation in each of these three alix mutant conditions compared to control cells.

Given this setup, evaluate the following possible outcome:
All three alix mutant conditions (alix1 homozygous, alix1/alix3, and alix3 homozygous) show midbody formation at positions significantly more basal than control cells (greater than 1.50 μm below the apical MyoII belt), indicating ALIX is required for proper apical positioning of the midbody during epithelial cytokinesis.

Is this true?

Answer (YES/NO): NO